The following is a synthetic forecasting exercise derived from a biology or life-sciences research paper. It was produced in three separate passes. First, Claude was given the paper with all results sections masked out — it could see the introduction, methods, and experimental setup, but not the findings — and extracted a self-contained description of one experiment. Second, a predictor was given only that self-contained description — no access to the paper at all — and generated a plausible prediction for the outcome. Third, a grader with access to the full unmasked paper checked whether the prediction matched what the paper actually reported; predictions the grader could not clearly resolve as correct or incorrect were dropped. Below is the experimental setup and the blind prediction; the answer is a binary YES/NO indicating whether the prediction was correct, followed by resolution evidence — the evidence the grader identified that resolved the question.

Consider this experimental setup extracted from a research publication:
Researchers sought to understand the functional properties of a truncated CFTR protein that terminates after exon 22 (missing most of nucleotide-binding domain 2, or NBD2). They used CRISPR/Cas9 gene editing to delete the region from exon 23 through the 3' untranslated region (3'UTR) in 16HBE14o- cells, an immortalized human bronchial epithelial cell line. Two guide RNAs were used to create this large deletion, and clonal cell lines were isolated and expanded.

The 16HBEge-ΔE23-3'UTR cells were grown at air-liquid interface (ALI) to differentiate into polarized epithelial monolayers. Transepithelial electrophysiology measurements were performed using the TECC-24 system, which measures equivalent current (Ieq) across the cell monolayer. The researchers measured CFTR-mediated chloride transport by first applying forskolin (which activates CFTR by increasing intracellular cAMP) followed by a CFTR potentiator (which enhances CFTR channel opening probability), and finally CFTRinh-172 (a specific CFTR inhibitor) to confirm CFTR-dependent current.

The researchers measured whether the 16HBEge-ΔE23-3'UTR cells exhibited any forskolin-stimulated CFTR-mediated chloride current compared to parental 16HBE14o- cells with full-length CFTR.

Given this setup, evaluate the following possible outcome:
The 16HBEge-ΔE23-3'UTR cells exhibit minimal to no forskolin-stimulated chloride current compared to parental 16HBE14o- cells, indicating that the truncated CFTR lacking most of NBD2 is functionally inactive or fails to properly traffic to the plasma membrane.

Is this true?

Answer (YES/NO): NO